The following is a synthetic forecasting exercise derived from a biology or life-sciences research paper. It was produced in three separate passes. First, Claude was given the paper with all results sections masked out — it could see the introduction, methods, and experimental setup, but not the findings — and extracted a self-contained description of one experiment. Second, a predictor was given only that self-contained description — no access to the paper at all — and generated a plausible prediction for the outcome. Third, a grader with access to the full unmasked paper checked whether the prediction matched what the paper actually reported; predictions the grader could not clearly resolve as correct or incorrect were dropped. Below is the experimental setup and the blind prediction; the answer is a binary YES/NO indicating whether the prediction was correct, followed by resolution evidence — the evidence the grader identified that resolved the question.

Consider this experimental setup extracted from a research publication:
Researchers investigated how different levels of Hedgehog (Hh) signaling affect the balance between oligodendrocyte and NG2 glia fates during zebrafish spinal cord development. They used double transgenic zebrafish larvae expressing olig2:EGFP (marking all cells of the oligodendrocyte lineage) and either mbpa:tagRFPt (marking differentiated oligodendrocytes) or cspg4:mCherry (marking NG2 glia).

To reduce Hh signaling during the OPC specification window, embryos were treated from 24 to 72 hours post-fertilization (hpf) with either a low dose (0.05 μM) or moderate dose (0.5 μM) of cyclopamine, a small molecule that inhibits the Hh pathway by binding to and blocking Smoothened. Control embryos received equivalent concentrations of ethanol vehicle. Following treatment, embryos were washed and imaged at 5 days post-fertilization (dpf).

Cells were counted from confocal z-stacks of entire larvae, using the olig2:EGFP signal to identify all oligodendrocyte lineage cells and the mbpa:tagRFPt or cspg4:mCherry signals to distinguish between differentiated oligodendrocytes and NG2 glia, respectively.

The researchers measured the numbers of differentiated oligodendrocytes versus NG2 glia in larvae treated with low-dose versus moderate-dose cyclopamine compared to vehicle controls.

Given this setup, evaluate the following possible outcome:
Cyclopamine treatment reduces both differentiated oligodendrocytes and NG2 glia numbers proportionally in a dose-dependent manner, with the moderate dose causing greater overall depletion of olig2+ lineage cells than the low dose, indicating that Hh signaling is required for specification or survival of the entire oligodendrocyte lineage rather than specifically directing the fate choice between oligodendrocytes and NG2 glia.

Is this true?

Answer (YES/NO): NO